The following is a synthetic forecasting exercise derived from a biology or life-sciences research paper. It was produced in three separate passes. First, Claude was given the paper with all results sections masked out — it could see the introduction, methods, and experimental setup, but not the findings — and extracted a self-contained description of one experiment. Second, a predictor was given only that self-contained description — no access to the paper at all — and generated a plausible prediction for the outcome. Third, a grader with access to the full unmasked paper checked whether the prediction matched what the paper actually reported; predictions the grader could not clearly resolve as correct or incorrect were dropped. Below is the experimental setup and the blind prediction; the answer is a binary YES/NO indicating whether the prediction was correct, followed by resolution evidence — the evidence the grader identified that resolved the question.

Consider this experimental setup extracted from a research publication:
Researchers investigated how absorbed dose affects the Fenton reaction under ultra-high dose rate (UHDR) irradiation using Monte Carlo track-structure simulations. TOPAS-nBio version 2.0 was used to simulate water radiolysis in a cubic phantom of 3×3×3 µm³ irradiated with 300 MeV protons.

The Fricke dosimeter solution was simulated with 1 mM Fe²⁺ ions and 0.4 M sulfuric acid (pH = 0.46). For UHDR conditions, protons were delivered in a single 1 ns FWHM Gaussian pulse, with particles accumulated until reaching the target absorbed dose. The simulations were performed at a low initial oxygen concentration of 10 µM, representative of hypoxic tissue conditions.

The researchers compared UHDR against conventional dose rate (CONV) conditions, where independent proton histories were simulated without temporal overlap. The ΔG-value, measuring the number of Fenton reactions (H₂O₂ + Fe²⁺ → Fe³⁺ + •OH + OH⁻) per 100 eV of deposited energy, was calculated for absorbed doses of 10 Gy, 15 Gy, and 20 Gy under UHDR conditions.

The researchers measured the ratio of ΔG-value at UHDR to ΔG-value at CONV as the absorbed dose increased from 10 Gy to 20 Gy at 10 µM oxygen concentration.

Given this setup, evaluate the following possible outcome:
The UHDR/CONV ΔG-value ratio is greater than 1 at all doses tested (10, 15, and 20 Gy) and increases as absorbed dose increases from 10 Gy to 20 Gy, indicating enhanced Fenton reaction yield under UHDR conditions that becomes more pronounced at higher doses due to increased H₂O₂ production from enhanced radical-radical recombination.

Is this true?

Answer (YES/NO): NO